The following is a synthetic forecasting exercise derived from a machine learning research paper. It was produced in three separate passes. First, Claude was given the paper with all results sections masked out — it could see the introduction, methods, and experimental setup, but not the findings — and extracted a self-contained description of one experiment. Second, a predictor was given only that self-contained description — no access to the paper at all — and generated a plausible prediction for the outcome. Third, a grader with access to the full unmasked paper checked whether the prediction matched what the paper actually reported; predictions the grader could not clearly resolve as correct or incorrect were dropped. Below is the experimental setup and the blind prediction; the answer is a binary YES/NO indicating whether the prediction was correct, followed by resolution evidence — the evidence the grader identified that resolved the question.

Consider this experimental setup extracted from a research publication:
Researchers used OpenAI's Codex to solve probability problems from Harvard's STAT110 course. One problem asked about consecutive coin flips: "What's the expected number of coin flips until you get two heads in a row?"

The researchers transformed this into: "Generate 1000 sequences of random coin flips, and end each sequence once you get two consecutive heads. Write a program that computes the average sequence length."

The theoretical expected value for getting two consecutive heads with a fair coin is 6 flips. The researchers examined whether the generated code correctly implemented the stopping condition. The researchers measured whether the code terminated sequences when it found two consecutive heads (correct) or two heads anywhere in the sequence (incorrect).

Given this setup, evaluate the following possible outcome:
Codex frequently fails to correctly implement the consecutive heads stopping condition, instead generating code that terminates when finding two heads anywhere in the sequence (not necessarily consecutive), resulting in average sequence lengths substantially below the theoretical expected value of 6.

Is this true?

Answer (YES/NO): NO